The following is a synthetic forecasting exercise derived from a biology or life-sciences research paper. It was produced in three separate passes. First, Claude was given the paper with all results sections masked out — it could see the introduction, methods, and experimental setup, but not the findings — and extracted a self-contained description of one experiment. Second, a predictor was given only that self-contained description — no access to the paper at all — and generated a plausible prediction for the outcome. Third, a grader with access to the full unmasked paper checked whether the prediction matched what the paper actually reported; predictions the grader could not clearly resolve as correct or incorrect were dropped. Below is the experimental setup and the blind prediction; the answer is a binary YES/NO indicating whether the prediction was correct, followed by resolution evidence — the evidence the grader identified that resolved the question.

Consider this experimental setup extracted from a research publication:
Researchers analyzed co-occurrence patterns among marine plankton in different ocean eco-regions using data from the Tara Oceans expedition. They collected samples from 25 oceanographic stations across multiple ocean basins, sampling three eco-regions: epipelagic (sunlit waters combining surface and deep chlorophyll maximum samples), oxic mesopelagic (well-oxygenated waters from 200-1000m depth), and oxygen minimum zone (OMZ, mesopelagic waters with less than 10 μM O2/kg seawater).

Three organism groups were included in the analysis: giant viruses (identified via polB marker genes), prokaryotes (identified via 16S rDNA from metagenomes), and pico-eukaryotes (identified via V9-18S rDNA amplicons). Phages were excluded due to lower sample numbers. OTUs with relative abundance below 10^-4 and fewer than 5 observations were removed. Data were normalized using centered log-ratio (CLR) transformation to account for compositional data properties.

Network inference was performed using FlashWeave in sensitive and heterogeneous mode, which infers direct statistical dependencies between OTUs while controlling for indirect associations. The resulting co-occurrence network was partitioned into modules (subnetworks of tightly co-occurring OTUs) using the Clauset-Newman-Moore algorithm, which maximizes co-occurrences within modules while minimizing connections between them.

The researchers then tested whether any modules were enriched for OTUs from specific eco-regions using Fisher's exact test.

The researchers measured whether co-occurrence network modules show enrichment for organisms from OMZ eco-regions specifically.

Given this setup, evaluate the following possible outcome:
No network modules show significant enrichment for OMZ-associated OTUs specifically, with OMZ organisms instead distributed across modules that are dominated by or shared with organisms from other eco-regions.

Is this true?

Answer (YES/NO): NO